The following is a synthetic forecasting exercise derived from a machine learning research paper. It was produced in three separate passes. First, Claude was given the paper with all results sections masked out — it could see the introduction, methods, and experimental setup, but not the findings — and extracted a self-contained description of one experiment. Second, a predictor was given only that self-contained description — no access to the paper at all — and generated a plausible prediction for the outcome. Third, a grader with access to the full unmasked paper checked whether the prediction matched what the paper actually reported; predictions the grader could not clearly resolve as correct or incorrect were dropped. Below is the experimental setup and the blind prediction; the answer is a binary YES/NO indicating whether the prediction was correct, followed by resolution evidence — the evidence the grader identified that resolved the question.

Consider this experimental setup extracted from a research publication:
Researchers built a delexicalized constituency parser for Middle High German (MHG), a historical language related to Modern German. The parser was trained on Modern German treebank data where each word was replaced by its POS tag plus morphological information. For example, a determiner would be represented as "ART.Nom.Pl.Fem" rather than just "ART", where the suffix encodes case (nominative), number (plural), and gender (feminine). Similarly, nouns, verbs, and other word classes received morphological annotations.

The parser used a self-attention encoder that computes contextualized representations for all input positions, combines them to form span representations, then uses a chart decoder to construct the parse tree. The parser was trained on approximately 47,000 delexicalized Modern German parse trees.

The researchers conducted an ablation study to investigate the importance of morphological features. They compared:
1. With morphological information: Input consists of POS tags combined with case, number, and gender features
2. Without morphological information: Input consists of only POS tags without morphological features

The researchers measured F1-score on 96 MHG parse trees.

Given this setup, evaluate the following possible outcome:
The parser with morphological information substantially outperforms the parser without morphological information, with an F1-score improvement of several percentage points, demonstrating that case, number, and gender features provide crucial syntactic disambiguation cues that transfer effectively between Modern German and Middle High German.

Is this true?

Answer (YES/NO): YES